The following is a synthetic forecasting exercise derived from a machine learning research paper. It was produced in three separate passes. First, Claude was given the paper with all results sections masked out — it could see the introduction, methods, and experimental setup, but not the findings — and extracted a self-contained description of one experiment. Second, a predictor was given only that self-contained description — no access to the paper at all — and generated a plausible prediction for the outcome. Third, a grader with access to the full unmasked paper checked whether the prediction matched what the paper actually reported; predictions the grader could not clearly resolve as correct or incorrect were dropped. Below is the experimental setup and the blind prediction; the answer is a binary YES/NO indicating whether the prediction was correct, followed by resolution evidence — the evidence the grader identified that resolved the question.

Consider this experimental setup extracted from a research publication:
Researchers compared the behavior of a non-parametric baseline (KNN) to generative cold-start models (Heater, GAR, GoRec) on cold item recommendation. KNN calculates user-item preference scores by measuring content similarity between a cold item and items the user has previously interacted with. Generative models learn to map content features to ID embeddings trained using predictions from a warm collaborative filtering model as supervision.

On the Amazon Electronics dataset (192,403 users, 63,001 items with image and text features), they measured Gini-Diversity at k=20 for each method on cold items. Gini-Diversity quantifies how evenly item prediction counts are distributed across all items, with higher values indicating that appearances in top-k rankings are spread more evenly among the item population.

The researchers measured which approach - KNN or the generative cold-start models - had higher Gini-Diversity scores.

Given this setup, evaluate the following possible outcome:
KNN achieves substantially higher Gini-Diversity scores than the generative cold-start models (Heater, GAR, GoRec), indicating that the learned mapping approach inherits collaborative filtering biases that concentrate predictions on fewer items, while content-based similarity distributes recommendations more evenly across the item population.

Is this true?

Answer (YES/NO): YES